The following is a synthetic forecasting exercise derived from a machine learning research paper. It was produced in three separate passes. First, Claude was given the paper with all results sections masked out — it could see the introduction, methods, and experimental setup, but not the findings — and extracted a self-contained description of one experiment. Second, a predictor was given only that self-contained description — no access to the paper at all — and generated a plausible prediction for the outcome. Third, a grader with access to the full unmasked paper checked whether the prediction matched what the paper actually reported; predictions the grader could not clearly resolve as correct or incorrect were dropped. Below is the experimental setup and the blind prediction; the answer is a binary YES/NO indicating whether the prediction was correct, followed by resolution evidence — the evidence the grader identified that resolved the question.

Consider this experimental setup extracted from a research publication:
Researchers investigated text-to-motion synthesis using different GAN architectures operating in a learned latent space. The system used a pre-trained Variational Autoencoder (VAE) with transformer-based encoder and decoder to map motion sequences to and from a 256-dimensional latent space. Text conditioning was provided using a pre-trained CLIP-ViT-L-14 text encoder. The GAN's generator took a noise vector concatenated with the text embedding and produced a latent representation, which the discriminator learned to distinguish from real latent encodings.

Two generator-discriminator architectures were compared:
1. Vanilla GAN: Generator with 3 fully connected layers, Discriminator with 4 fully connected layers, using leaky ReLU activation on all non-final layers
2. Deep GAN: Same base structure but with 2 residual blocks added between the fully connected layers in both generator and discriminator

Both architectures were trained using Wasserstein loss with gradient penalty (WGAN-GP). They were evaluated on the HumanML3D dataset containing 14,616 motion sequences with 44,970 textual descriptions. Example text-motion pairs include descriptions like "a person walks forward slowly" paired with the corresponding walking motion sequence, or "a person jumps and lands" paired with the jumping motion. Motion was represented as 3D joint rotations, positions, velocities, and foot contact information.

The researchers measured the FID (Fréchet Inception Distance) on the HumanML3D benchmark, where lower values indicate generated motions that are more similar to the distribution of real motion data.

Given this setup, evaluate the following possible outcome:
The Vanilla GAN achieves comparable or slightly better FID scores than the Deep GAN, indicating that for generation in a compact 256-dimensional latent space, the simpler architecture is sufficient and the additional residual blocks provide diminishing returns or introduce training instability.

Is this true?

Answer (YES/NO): NO